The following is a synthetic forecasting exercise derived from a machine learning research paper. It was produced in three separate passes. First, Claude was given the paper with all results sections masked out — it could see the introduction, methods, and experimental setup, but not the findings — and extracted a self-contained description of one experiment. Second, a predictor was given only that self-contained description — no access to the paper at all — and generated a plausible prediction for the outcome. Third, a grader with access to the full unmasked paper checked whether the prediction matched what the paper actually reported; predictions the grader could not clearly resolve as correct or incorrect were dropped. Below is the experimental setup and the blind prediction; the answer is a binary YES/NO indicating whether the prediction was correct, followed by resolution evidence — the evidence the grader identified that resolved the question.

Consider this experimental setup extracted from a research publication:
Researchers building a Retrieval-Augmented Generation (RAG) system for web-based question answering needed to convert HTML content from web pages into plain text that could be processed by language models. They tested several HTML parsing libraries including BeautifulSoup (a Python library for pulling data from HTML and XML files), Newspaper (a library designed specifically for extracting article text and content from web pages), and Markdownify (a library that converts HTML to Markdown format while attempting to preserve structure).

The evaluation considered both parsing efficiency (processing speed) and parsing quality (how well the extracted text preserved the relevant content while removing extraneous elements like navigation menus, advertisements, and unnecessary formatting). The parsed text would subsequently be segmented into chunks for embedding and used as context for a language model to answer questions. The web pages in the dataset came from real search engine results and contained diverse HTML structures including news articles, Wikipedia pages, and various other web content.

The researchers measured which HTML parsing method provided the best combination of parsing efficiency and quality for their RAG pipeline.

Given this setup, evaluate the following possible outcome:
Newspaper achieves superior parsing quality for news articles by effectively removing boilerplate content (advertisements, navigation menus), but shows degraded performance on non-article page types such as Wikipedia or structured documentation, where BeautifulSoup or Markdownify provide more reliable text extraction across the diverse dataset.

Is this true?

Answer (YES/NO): NO